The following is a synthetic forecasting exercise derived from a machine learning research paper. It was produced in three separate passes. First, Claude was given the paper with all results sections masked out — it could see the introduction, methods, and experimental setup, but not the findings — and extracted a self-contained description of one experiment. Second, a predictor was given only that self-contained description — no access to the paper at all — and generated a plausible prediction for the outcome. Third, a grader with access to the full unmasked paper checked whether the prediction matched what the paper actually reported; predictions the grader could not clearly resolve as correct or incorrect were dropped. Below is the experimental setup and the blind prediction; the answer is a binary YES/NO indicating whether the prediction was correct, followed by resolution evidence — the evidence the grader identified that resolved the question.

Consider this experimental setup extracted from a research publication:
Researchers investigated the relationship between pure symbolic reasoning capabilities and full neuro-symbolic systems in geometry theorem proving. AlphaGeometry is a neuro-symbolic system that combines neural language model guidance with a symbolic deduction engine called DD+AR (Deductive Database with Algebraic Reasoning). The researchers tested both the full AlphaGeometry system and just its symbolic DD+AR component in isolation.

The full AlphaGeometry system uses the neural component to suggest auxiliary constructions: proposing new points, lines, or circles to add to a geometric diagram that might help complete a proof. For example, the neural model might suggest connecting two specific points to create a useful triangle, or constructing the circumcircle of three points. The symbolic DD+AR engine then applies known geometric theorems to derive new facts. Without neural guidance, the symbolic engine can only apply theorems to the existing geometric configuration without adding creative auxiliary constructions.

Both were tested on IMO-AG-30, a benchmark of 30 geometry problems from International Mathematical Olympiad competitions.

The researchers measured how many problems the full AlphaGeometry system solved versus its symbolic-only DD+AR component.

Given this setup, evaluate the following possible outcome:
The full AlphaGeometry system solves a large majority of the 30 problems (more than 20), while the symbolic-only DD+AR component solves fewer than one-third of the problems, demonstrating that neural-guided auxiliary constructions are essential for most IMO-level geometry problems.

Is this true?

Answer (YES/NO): NO